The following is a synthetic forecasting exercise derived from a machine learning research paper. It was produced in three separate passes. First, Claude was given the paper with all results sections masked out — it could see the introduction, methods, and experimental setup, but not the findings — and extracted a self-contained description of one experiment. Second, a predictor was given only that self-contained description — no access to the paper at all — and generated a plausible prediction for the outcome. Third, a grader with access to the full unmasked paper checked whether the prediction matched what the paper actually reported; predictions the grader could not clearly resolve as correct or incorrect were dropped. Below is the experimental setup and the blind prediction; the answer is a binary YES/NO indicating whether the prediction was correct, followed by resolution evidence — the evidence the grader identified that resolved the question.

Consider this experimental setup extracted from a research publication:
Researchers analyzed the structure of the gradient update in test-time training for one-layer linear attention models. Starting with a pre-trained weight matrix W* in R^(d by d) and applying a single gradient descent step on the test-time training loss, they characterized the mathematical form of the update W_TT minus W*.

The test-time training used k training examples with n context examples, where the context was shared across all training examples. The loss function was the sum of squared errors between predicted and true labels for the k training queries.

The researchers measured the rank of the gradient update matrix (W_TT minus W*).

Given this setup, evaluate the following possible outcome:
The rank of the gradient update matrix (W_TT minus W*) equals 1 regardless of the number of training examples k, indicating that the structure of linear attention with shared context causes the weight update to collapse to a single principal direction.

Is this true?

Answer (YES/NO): YES